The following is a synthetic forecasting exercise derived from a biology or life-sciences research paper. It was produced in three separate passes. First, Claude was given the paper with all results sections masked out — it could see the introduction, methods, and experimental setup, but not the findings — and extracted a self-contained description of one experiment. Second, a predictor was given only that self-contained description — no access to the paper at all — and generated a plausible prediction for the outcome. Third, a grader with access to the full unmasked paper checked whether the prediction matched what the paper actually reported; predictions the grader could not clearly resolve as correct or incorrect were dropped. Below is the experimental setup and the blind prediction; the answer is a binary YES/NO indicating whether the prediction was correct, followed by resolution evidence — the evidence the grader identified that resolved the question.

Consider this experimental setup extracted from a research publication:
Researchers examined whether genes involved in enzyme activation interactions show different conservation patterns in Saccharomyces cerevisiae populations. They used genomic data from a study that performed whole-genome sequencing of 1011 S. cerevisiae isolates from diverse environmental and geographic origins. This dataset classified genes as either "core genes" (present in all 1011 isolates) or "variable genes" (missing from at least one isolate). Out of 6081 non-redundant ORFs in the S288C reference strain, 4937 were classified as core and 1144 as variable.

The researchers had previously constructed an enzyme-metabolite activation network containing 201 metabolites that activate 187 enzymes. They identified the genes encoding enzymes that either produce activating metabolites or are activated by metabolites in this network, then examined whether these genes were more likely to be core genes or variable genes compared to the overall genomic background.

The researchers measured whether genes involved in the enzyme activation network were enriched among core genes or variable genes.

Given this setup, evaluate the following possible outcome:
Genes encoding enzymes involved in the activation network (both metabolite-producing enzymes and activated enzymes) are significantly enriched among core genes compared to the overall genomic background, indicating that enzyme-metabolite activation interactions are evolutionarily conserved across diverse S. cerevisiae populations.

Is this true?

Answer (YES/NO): NO